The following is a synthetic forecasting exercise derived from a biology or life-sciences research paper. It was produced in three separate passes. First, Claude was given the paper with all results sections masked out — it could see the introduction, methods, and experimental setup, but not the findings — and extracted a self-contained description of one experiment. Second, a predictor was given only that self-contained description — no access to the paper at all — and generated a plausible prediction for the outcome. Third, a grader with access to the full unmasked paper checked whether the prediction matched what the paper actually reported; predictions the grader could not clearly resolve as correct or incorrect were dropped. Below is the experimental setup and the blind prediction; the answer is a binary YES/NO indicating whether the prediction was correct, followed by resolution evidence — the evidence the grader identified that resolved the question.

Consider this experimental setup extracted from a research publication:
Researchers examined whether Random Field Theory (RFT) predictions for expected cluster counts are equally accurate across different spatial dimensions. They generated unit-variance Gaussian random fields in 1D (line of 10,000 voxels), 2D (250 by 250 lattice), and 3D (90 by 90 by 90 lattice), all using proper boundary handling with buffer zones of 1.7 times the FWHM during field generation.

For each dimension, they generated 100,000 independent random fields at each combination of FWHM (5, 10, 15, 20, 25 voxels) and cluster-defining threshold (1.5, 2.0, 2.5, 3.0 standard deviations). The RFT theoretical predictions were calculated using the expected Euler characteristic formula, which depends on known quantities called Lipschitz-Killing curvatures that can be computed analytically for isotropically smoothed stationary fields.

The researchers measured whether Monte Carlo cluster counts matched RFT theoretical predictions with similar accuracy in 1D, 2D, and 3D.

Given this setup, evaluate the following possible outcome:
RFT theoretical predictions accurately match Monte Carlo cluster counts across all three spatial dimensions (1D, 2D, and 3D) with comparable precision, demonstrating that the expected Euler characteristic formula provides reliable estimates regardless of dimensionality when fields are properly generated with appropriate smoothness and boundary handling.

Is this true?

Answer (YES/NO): YES